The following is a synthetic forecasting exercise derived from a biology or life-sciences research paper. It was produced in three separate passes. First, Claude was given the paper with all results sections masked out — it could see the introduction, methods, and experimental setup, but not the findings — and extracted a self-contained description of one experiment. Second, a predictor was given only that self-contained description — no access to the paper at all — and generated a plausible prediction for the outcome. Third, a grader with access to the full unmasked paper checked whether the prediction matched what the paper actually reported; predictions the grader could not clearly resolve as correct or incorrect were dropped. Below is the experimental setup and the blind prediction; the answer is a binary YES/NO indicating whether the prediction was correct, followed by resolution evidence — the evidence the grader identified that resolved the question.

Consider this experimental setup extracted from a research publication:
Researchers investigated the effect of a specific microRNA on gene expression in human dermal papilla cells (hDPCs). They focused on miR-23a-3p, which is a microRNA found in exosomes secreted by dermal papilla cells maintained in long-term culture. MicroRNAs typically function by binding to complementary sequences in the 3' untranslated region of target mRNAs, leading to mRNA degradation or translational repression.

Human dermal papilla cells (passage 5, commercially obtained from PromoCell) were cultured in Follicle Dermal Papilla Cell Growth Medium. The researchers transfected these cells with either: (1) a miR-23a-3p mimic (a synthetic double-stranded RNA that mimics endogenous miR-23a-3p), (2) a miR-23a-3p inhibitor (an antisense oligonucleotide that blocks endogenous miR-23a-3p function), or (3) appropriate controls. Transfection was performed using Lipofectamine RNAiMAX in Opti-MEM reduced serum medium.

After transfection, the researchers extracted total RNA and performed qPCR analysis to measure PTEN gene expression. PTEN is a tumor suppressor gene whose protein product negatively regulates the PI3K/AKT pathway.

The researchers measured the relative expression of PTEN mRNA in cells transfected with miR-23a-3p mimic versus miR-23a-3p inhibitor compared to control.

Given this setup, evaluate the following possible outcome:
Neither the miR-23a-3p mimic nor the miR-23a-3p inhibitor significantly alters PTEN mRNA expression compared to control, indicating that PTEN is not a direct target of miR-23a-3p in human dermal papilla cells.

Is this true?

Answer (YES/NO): NO